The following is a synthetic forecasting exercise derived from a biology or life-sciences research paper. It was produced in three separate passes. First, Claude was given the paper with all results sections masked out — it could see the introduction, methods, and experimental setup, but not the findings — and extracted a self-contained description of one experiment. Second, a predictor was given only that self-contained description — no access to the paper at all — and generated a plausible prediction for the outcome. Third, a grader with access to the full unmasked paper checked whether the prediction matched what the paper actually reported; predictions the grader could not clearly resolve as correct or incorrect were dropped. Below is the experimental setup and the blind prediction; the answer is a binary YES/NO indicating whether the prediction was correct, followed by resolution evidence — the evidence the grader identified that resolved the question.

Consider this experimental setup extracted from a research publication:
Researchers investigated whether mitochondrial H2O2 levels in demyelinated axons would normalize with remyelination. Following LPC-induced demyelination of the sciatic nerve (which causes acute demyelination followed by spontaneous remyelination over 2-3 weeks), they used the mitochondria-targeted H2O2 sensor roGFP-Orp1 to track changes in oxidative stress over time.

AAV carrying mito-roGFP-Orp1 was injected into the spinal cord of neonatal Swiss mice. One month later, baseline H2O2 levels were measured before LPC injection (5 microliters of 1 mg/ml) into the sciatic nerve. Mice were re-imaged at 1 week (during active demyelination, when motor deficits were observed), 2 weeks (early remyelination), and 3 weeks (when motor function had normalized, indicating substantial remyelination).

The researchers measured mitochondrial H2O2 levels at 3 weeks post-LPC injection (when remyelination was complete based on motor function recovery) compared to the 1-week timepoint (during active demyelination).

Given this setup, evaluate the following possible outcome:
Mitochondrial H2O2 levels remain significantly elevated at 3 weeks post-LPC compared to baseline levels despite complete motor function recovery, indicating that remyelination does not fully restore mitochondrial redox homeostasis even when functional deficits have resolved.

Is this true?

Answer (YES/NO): NO